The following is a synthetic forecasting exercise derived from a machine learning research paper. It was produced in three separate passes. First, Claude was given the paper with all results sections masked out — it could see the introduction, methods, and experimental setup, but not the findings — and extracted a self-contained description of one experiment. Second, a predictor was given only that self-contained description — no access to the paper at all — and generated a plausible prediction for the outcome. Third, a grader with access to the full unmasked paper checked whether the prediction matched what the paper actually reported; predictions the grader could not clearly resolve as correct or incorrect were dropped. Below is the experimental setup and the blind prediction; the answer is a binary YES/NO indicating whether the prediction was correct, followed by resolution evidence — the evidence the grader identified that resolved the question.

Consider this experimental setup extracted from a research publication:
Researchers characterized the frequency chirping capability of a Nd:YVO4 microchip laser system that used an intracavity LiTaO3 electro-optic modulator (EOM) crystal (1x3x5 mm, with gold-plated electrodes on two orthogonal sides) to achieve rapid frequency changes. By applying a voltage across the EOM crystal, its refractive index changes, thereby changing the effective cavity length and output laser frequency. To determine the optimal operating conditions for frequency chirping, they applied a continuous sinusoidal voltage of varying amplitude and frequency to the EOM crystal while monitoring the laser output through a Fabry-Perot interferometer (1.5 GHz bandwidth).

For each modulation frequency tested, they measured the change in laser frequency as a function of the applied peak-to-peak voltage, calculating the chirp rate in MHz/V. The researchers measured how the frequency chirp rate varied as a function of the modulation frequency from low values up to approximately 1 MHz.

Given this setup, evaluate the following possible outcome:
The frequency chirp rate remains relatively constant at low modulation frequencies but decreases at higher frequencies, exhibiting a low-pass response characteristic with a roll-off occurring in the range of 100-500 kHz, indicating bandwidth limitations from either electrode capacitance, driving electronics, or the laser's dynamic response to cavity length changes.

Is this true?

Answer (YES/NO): NO